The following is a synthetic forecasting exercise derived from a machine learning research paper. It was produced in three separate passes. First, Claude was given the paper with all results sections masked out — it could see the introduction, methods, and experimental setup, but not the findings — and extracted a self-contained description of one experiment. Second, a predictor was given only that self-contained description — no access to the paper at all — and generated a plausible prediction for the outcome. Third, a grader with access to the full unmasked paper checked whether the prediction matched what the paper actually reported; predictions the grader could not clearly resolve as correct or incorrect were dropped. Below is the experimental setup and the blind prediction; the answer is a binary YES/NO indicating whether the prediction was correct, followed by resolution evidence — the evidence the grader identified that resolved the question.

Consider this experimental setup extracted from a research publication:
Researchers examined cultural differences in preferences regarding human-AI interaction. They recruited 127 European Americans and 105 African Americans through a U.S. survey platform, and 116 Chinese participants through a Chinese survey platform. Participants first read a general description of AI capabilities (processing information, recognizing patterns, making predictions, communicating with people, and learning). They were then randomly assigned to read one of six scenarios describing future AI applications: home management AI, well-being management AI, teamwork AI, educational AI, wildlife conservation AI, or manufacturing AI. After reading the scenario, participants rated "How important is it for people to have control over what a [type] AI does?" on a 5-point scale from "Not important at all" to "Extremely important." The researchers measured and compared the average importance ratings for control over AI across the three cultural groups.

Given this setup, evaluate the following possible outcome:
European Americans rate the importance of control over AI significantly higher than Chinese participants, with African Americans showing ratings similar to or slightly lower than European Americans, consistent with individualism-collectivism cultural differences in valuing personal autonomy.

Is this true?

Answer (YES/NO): YES